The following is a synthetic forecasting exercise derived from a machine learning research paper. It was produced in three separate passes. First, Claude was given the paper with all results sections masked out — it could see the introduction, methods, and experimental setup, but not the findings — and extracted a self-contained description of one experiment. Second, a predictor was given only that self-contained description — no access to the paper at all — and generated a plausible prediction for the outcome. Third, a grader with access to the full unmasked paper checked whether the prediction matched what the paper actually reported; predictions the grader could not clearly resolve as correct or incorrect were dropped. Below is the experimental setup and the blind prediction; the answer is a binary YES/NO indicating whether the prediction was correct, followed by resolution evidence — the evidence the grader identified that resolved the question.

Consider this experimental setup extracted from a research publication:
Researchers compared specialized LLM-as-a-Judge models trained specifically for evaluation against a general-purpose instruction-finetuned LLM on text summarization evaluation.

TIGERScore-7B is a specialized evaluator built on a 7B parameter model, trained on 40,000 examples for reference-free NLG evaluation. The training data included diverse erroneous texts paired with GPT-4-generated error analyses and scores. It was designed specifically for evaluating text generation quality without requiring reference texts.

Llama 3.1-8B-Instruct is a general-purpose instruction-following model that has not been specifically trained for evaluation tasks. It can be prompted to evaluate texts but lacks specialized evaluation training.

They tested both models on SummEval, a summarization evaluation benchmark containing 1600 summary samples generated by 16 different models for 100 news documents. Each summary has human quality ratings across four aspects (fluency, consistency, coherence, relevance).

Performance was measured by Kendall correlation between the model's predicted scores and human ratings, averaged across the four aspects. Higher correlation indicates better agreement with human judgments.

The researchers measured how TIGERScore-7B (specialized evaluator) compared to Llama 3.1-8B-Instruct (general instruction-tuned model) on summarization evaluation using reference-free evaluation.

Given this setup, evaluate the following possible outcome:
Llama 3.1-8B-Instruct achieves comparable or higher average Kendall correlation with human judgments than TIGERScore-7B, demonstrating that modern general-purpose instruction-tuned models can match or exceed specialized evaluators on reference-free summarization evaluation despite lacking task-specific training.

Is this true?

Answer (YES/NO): NO